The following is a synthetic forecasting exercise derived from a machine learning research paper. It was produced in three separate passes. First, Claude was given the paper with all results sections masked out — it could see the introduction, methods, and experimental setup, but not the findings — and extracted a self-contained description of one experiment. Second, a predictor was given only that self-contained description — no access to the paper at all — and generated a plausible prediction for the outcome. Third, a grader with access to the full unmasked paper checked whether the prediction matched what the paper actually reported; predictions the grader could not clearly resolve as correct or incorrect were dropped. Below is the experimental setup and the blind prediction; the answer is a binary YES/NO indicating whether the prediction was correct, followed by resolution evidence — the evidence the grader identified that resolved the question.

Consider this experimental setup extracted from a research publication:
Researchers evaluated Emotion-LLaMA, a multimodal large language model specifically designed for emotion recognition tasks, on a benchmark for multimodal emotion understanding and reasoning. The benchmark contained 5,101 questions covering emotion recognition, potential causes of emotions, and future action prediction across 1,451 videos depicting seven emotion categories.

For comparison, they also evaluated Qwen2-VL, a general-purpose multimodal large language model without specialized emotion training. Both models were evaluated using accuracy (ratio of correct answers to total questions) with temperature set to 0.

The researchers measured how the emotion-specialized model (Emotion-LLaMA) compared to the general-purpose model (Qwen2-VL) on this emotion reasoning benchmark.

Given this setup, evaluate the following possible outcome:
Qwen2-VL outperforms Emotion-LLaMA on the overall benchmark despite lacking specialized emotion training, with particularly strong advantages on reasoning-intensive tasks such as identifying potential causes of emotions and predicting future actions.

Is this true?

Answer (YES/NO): YES